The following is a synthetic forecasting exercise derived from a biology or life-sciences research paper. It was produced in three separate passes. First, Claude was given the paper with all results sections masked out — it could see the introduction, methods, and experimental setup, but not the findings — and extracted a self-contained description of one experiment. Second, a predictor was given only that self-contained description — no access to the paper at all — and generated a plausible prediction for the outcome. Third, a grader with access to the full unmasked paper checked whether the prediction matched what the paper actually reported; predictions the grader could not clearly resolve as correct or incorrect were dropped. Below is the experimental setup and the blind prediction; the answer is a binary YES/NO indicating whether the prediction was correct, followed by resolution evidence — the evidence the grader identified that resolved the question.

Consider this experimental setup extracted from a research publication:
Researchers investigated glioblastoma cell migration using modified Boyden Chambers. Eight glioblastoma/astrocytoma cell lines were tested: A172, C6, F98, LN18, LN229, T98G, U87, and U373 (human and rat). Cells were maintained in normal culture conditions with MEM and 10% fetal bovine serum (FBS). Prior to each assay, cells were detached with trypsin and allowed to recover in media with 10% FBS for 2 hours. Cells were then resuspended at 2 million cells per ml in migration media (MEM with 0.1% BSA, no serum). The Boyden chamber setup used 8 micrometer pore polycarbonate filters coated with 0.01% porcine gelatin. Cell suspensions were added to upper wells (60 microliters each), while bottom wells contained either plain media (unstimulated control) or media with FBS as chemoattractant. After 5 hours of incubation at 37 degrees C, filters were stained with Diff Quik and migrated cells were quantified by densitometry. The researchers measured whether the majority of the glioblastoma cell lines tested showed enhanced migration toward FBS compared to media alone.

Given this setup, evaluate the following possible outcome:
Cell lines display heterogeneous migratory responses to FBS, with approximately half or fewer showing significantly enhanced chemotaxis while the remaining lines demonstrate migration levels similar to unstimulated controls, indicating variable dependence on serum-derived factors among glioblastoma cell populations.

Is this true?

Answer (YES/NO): NO